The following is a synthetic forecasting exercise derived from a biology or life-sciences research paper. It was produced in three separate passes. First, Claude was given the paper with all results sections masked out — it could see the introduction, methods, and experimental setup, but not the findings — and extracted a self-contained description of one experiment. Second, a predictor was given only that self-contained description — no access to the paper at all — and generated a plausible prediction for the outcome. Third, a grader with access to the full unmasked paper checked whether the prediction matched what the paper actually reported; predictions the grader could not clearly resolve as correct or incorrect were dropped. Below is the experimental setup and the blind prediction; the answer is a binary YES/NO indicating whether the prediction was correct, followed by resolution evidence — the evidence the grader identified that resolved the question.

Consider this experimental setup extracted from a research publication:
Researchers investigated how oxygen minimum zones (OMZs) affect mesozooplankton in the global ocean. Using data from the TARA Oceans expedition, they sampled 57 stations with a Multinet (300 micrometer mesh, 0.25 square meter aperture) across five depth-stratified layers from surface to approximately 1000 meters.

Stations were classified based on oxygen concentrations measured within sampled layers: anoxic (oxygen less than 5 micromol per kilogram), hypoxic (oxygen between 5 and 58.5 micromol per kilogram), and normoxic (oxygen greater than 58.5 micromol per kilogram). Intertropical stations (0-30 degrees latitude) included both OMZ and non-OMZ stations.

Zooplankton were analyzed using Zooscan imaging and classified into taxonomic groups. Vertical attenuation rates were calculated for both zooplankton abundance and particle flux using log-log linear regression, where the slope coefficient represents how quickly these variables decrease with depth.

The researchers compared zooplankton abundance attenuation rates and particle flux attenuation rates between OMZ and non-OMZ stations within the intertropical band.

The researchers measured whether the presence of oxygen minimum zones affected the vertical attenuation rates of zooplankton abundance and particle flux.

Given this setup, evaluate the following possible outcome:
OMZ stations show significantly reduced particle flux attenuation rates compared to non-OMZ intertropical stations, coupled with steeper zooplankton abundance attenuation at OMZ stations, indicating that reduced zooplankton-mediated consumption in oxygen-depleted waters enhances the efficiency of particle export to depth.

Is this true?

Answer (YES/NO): NO